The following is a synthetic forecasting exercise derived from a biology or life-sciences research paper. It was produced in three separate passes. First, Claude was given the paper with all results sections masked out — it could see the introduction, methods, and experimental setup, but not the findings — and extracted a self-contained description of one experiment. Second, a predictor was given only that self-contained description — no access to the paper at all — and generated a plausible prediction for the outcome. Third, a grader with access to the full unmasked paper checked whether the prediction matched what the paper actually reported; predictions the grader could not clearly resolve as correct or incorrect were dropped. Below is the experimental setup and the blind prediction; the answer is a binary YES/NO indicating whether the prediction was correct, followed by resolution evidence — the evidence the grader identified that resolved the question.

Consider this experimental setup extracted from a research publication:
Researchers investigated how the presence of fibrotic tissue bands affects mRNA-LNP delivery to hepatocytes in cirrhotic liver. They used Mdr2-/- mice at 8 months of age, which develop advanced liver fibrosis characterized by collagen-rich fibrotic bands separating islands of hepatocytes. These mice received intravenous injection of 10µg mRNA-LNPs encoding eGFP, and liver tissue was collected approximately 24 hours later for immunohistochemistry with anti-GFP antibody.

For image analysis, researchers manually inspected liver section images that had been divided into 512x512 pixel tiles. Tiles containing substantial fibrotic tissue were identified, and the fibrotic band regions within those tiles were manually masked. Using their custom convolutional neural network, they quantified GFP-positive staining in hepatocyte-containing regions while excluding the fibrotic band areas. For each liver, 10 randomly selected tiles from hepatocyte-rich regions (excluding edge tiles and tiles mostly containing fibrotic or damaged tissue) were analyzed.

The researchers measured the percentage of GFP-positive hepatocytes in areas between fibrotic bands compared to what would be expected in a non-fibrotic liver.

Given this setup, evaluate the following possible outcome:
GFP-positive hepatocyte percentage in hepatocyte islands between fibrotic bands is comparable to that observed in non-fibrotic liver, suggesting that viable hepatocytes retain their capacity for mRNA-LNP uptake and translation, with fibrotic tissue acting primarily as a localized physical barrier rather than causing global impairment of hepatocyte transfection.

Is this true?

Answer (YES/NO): NO